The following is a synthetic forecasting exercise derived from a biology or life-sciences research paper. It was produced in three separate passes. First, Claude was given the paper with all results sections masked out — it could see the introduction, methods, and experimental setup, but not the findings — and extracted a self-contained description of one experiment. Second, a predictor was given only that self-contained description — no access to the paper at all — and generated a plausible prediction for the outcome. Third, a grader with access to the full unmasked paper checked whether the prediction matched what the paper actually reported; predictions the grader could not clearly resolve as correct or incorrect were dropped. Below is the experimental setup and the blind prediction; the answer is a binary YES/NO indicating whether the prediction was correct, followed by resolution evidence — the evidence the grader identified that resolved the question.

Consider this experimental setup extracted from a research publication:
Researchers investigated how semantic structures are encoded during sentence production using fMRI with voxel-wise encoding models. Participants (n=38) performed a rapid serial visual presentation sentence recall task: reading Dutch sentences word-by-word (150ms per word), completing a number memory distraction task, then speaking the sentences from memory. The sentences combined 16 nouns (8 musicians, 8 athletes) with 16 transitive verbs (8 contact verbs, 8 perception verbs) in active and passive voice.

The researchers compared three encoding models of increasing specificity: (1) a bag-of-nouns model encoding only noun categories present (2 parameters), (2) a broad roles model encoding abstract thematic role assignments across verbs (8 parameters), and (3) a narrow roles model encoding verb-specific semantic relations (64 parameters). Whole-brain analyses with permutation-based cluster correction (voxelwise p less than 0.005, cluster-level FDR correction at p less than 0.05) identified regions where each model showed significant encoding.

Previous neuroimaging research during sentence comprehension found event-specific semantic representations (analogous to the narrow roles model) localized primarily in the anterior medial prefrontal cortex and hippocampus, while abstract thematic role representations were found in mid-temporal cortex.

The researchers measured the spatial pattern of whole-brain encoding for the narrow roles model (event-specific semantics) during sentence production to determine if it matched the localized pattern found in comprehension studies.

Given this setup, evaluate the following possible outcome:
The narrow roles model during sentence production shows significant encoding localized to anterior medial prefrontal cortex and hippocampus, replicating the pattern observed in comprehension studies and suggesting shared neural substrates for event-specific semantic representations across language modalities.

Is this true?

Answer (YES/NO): NO